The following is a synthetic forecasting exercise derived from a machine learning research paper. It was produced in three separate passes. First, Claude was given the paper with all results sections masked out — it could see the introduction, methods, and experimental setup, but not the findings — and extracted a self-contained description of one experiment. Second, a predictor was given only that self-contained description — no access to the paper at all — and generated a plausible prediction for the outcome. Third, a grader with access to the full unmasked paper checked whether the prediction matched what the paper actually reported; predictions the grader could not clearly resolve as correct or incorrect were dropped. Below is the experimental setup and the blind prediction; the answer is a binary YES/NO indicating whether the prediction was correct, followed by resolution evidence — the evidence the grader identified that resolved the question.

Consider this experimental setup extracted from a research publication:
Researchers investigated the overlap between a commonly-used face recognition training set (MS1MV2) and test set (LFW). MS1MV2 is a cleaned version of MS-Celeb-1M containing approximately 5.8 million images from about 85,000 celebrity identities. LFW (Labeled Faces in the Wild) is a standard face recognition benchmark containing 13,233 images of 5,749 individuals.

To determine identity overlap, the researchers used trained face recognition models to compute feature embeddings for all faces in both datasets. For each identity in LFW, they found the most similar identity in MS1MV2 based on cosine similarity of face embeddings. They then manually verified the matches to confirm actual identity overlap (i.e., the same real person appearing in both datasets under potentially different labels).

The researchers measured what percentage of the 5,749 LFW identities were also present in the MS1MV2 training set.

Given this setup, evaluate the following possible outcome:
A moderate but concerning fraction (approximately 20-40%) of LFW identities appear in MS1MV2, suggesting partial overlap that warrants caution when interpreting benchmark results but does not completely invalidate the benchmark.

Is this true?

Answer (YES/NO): NO